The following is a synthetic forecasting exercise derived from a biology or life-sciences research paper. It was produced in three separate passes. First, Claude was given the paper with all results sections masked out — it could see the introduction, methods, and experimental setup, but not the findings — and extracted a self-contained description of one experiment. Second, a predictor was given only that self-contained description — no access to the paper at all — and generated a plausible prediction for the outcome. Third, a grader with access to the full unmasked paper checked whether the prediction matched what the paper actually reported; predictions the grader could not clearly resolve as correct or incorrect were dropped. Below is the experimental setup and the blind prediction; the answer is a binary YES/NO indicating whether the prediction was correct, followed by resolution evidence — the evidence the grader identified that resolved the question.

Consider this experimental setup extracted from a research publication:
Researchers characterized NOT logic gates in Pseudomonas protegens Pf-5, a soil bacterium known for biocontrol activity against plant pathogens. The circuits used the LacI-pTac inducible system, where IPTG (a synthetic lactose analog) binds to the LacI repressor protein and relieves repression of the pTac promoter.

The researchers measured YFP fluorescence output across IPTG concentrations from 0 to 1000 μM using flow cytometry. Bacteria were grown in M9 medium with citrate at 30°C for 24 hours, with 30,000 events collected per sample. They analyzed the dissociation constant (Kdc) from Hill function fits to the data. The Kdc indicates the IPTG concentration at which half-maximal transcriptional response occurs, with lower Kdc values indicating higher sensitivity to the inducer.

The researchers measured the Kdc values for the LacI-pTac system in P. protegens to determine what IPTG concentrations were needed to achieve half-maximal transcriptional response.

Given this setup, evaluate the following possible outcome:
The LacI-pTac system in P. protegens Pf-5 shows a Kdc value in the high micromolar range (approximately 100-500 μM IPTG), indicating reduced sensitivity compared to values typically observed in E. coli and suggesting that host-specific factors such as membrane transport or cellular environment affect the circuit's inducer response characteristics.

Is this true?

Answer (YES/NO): NO